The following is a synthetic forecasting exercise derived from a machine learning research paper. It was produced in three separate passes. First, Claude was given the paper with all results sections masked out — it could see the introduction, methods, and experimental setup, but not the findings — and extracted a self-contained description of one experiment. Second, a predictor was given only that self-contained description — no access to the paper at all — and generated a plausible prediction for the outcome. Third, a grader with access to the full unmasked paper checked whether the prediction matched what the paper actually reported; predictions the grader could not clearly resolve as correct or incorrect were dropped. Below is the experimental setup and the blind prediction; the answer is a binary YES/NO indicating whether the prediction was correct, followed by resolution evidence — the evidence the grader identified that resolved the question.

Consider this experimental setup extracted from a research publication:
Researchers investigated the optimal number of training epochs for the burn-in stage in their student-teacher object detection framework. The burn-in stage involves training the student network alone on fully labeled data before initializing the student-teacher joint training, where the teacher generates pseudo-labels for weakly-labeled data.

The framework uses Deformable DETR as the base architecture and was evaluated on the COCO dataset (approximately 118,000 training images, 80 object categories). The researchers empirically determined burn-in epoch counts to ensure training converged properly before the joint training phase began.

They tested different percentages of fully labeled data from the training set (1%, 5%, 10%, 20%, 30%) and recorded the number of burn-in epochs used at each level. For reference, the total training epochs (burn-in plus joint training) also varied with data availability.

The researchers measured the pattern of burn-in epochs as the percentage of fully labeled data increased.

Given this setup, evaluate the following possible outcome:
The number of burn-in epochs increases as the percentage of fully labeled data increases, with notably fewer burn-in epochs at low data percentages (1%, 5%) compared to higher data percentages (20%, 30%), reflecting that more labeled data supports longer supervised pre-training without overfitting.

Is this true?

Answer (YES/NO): NO